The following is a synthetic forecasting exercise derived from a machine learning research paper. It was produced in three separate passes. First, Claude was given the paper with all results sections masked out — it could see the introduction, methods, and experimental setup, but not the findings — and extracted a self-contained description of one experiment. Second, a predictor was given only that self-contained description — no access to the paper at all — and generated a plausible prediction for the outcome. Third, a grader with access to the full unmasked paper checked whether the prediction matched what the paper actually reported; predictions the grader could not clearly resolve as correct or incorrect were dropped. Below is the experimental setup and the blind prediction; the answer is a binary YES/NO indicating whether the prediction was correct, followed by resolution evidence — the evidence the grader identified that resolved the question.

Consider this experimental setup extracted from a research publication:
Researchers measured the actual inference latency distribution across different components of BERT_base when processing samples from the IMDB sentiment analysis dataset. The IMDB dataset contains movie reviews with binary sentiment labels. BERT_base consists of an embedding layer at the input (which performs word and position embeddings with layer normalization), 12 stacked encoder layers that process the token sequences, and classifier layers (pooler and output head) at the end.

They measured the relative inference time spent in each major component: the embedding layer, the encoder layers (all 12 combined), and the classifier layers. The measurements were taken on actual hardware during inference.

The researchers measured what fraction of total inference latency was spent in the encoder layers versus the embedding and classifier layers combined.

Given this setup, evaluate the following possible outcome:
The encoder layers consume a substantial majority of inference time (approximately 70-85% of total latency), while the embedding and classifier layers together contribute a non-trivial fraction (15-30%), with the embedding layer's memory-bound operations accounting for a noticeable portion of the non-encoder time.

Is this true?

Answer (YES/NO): NO